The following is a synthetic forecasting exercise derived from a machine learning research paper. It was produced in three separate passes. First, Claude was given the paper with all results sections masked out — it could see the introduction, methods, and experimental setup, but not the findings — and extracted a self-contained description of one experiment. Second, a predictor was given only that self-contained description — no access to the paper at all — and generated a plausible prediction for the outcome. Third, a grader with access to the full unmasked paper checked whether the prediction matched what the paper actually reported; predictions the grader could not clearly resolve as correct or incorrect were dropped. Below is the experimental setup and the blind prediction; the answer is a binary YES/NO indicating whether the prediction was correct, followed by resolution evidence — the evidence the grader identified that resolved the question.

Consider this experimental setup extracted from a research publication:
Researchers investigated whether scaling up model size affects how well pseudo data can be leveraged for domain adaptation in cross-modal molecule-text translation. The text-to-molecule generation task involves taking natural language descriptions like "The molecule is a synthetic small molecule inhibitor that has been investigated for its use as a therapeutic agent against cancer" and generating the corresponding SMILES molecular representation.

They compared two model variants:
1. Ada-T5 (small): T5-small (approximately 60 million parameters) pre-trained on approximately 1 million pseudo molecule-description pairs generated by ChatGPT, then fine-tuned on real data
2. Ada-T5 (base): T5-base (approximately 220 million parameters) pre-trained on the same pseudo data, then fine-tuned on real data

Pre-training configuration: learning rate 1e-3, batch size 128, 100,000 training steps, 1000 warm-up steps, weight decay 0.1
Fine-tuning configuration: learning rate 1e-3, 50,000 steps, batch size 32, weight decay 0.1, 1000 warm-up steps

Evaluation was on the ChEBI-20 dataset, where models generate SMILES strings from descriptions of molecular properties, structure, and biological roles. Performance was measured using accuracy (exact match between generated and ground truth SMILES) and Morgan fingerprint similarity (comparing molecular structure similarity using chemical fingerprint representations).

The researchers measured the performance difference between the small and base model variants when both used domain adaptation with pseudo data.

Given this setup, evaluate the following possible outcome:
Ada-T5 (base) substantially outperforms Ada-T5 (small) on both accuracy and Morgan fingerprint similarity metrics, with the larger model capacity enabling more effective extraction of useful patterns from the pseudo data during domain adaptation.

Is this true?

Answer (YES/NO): YES